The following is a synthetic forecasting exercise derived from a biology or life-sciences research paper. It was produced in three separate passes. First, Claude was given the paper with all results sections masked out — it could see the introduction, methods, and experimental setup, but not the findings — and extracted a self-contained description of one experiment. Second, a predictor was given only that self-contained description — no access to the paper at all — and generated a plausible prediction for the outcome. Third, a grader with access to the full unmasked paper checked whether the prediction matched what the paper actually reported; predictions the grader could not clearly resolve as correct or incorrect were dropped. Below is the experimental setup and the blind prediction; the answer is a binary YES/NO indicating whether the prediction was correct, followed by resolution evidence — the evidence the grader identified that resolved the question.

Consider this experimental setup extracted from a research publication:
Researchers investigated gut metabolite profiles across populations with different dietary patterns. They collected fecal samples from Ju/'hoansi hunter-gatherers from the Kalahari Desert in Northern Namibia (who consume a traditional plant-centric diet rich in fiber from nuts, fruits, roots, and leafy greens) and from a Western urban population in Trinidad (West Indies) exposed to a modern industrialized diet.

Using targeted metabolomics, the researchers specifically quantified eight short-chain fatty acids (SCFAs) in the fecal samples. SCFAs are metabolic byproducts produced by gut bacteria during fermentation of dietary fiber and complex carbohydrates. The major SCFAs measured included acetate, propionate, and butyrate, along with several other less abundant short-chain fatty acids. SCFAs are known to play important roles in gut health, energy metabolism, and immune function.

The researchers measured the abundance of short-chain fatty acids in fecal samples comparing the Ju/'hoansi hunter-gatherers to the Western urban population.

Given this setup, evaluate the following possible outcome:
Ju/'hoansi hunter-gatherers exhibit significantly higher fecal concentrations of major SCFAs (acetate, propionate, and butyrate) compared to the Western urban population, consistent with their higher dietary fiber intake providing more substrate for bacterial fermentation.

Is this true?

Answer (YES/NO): YES